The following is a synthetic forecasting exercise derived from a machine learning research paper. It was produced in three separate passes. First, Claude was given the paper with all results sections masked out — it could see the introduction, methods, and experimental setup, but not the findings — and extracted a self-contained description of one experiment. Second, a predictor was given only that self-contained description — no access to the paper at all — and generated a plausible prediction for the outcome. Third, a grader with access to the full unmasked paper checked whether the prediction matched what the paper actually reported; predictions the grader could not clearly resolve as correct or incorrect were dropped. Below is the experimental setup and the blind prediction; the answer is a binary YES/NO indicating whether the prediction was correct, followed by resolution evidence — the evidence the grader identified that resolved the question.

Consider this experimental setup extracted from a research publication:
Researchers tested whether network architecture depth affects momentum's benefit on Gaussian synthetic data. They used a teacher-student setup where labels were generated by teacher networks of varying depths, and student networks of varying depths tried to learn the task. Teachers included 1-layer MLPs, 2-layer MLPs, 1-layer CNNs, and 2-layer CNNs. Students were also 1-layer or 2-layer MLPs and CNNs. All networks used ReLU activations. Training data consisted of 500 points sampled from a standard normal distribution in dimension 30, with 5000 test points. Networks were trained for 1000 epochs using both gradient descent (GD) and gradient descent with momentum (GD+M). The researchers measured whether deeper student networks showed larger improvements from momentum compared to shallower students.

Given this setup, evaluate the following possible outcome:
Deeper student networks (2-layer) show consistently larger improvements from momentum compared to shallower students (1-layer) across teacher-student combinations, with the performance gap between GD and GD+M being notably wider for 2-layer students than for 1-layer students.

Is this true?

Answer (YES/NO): NO